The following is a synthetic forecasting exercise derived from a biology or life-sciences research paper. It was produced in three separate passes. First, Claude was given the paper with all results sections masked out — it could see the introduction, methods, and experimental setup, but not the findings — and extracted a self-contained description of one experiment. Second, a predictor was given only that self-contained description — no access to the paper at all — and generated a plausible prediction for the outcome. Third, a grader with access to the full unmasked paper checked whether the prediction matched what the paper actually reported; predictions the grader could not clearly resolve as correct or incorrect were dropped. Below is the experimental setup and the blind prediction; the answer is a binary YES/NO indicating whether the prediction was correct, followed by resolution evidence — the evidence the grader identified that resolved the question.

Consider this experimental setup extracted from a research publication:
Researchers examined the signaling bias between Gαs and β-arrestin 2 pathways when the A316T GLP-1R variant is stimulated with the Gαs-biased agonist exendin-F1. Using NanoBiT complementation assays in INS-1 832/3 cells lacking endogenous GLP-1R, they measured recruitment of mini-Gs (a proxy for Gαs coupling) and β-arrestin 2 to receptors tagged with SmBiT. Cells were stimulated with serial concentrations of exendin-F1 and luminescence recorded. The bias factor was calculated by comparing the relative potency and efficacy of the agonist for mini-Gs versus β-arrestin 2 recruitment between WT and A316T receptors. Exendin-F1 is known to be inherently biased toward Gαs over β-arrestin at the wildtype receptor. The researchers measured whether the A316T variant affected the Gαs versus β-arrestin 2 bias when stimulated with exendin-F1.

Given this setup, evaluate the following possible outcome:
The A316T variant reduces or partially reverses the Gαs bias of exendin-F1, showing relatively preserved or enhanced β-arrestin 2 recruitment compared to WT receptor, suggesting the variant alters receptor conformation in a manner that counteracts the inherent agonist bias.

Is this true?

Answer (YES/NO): NO